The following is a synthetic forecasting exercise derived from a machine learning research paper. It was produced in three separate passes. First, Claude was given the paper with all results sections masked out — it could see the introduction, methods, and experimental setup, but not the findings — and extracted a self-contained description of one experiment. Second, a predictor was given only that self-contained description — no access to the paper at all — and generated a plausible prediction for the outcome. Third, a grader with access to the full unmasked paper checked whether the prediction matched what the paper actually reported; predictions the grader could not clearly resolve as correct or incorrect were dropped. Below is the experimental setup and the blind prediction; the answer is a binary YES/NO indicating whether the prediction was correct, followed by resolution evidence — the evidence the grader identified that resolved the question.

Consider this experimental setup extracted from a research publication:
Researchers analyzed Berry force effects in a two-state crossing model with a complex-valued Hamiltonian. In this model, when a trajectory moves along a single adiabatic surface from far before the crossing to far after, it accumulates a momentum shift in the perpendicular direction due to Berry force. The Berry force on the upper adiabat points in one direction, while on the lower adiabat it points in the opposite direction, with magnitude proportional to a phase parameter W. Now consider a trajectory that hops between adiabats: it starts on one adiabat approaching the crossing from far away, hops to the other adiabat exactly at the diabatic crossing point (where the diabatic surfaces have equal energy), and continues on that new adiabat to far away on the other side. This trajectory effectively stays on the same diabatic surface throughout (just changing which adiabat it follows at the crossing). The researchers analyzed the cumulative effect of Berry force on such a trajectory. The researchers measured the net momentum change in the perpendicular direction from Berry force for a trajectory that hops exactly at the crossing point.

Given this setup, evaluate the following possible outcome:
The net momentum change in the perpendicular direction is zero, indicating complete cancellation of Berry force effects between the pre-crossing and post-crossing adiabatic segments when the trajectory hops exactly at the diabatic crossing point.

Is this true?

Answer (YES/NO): YES